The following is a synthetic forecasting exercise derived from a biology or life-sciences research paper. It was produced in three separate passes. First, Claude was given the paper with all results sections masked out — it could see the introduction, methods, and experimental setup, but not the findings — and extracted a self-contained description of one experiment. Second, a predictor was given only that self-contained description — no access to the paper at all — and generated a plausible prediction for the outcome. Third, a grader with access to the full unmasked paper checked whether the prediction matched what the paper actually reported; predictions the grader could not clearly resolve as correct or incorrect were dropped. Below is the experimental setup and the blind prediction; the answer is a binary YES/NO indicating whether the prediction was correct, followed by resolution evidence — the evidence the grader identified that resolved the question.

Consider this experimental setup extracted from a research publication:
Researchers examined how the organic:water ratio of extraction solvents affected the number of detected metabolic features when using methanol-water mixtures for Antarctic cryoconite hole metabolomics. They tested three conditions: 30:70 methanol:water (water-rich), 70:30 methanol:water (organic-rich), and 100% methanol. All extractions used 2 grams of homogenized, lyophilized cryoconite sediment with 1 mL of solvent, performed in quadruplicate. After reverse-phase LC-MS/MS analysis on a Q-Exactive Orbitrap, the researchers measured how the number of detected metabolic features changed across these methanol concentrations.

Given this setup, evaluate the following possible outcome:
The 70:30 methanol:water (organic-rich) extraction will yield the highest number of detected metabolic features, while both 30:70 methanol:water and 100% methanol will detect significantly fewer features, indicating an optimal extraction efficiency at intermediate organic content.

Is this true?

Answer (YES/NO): YES